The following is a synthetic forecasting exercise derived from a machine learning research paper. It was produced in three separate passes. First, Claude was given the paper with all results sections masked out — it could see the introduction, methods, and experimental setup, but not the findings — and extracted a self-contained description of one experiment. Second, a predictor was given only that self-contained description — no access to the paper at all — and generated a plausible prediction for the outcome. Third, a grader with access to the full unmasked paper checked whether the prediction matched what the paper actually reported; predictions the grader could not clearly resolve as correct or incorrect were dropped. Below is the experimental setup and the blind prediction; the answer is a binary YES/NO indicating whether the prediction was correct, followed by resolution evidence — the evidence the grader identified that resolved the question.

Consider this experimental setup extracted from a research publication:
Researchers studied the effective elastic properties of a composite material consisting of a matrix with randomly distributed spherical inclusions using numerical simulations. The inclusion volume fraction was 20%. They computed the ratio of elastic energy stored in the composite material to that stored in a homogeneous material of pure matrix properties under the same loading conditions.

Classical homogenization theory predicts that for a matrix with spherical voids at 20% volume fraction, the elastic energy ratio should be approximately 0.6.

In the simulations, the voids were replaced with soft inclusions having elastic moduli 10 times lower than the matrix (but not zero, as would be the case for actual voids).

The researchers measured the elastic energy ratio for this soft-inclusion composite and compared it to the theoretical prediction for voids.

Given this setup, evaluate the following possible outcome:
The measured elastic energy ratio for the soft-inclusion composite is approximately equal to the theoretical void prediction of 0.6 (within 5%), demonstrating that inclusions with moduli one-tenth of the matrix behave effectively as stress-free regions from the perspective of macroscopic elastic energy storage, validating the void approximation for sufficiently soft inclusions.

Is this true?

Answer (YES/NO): NO